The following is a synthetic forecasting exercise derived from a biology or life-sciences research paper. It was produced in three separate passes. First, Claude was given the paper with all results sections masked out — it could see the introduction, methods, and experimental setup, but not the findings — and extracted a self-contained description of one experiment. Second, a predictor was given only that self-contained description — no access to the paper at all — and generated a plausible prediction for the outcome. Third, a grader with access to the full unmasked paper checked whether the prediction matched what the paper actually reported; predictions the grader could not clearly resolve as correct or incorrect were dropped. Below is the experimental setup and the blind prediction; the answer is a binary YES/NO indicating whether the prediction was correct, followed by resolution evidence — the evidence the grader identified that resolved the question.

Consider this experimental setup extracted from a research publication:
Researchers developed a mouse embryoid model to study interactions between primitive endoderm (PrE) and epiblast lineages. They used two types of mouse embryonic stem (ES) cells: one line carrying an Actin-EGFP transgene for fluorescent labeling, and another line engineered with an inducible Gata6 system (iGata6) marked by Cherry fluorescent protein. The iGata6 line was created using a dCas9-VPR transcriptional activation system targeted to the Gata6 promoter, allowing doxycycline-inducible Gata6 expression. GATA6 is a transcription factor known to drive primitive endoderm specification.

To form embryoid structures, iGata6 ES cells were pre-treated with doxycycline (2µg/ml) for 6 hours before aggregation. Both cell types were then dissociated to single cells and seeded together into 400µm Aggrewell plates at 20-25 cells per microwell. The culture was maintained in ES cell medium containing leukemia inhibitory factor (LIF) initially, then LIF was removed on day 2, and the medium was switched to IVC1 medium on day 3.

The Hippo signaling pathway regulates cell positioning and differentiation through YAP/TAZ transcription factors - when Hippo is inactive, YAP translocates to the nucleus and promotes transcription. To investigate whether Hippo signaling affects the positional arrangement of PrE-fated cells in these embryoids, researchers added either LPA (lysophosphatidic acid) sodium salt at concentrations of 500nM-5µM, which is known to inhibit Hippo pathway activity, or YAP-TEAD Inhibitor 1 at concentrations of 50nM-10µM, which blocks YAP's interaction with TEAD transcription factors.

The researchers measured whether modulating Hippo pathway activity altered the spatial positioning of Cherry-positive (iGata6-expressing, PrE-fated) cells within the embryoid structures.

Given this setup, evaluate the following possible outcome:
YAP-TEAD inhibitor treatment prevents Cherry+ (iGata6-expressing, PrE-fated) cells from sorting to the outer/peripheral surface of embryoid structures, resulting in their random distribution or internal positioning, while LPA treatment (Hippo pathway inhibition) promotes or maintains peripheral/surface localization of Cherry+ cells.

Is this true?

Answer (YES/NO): NO